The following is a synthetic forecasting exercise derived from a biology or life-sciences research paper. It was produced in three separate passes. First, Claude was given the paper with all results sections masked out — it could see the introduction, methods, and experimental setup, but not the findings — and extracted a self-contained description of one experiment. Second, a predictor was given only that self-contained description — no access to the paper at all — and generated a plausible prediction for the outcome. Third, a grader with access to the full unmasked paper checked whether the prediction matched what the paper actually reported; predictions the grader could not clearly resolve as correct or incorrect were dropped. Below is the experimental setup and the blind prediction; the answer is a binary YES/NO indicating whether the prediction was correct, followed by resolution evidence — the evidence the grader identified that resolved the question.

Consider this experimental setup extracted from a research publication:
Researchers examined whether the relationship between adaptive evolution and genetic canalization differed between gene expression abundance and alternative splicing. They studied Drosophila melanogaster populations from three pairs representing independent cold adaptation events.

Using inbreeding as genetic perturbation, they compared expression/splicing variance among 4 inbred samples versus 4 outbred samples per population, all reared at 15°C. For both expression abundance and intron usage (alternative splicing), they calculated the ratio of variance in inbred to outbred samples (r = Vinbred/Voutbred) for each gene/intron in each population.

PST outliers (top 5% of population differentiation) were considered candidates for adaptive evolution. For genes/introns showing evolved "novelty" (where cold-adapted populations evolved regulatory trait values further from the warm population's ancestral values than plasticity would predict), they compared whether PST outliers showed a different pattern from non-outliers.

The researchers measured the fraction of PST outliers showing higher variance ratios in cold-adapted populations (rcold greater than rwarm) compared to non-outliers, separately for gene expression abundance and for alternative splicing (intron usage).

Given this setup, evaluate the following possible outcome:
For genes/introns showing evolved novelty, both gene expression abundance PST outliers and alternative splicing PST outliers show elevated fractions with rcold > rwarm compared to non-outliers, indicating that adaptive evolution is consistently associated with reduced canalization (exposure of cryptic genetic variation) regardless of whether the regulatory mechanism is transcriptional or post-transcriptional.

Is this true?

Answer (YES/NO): NO